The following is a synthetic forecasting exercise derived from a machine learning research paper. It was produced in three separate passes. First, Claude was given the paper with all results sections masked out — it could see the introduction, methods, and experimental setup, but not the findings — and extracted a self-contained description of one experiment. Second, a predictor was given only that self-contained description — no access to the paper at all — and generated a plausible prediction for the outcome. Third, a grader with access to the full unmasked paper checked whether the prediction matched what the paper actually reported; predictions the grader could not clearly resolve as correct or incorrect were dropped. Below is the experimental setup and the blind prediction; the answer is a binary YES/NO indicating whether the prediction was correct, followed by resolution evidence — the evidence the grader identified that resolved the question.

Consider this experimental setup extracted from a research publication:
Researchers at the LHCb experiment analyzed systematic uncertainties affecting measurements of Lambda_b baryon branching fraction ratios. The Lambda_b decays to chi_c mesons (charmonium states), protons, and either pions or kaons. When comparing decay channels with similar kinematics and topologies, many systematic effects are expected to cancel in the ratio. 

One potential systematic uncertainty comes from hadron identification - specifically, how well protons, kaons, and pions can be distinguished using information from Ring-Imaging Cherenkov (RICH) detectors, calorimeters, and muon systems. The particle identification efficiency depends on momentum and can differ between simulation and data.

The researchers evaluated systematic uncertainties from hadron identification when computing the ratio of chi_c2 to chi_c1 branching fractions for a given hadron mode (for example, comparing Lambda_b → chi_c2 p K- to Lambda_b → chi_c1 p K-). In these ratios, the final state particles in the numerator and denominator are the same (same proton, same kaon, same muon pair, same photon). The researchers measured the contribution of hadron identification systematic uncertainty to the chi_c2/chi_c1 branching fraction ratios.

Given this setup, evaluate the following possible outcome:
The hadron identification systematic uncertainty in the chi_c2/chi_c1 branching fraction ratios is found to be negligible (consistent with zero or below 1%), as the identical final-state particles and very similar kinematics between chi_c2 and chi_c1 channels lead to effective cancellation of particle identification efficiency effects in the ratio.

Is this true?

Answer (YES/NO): YES